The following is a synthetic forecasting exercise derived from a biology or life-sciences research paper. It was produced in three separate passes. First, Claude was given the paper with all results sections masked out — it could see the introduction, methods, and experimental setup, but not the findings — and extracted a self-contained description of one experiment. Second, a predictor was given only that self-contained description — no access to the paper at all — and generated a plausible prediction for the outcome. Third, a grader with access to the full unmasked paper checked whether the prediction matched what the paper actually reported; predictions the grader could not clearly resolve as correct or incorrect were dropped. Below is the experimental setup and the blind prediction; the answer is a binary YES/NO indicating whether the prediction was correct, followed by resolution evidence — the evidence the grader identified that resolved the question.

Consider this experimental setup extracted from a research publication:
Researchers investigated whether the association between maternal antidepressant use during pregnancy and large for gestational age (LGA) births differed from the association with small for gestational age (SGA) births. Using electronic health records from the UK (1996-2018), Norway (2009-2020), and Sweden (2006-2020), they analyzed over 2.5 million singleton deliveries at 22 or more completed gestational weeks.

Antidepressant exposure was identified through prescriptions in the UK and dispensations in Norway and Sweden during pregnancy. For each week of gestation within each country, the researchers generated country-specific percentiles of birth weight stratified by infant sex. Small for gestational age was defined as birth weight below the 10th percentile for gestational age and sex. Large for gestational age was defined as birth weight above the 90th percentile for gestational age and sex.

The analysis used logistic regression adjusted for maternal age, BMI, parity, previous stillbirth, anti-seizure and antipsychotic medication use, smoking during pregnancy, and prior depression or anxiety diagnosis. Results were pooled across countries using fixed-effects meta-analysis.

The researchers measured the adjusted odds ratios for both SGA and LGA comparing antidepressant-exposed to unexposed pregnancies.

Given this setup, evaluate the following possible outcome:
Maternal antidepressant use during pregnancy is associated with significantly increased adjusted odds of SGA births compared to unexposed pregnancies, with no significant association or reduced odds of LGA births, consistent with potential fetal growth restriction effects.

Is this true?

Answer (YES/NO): YES